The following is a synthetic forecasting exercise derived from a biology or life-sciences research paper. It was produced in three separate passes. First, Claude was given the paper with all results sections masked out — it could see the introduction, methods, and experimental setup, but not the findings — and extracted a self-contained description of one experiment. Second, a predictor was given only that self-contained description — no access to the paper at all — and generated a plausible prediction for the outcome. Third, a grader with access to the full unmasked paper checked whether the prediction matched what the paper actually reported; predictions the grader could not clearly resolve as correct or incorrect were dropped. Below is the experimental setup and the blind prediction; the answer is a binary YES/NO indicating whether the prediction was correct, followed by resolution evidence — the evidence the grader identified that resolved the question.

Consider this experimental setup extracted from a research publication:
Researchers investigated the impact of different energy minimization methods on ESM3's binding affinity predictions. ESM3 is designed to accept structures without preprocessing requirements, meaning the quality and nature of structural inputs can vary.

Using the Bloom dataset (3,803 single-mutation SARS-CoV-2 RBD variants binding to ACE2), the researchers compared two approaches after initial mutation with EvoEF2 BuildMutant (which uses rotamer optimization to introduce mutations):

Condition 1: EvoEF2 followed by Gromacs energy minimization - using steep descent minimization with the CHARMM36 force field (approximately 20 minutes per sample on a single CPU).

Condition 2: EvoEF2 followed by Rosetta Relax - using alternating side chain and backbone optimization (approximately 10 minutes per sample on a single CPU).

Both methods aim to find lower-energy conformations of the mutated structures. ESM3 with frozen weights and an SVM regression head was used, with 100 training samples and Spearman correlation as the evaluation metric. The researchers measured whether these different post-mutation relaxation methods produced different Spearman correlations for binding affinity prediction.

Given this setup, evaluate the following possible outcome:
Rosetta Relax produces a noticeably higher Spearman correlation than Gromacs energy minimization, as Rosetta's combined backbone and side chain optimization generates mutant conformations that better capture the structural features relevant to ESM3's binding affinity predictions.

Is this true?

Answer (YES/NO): NO